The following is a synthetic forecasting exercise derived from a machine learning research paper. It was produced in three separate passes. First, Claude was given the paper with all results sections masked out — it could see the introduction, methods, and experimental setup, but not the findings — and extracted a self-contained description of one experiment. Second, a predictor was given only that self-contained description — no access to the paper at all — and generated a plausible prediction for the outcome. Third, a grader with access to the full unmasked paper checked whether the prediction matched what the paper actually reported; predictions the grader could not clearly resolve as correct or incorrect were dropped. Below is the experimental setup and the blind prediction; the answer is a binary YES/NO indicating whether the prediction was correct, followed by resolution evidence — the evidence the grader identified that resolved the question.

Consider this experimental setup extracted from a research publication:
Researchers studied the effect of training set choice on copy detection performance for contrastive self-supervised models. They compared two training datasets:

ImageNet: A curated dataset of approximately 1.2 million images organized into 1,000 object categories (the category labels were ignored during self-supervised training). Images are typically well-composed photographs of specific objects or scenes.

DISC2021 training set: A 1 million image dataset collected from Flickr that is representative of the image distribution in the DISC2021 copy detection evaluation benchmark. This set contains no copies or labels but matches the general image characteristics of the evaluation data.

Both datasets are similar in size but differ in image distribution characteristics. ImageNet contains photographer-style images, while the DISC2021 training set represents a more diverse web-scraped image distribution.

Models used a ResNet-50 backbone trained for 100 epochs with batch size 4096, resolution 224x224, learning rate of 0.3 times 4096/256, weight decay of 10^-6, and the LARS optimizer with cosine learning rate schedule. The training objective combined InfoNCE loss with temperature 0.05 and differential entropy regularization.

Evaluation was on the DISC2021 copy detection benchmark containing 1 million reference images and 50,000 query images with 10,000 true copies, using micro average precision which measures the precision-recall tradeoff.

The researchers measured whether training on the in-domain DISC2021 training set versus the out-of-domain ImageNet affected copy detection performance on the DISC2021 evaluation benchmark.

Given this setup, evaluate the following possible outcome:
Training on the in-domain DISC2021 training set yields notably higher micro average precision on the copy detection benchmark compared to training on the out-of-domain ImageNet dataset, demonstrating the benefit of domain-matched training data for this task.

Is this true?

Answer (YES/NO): YES